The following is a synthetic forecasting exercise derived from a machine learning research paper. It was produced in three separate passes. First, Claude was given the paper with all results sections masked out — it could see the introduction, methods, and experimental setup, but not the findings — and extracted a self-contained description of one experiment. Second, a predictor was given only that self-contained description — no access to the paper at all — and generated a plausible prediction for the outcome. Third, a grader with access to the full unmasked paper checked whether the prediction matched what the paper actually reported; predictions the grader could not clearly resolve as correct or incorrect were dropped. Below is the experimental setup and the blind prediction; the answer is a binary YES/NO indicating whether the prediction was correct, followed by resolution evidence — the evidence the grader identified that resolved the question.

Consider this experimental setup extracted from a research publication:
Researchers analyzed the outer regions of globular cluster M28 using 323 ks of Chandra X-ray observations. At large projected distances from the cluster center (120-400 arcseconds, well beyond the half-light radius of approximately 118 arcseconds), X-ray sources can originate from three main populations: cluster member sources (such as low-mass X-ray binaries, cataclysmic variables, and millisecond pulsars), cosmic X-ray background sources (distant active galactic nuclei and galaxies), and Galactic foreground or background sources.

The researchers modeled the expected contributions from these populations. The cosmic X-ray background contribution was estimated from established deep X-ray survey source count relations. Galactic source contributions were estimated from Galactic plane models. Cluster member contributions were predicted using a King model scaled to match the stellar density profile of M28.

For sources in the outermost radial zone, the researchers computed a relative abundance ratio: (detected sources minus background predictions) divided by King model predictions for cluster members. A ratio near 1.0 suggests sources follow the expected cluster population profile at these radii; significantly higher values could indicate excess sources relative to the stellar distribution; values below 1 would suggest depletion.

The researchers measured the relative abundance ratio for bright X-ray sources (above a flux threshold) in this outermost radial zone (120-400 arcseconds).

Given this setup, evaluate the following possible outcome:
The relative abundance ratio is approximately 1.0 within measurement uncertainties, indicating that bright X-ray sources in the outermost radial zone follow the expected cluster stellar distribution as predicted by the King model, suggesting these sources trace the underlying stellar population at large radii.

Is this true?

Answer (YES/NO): NO